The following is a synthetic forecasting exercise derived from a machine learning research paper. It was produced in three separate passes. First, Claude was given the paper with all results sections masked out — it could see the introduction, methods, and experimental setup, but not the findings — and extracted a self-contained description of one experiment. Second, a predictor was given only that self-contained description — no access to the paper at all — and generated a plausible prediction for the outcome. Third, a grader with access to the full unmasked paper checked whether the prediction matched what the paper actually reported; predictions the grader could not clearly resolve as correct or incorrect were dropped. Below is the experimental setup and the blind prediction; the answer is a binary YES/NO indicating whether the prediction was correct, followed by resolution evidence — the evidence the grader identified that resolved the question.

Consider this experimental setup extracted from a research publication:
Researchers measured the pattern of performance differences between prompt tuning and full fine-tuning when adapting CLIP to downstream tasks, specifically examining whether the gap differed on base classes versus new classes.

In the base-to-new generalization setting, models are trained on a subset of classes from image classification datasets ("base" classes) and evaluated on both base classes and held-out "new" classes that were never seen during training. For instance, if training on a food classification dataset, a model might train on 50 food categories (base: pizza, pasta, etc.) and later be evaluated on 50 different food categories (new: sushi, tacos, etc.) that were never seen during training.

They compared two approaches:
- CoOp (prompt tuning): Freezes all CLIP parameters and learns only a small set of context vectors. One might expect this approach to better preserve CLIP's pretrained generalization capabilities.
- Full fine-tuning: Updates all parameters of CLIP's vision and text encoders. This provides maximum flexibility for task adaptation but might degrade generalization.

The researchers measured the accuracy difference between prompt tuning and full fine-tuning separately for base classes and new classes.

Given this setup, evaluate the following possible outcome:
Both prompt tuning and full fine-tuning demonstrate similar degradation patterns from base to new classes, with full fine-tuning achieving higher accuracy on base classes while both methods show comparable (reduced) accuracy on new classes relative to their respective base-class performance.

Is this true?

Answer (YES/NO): NO